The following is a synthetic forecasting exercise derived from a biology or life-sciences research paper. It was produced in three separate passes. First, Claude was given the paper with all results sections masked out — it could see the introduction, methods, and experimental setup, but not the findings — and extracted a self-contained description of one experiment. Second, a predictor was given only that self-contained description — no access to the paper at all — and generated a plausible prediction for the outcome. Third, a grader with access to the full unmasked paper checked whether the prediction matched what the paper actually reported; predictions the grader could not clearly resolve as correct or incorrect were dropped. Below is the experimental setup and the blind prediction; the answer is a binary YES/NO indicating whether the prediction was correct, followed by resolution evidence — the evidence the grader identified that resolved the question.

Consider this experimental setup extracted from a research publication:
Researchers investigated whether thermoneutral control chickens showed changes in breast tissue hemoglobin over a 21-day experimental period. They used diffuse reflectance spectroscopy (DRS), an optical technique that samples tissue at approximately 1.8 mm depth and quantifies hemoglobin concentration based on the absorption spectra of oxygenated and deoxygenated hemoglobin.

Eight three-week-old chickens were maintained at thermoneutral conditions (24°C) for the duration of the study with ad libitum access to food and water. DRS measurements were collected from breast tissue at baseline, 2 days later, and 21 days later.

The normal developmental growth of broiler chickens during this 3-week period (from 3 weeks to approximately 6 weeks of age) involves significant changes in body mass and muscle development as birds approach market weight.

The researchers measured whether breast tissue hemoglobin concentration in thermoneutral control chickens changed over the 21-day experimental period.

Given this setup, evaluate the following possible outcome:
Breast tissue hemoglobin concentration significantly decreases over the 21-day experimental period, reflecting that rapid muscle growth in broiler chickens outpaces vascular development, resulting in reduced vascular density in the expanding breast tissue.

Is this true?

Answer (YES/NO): YES